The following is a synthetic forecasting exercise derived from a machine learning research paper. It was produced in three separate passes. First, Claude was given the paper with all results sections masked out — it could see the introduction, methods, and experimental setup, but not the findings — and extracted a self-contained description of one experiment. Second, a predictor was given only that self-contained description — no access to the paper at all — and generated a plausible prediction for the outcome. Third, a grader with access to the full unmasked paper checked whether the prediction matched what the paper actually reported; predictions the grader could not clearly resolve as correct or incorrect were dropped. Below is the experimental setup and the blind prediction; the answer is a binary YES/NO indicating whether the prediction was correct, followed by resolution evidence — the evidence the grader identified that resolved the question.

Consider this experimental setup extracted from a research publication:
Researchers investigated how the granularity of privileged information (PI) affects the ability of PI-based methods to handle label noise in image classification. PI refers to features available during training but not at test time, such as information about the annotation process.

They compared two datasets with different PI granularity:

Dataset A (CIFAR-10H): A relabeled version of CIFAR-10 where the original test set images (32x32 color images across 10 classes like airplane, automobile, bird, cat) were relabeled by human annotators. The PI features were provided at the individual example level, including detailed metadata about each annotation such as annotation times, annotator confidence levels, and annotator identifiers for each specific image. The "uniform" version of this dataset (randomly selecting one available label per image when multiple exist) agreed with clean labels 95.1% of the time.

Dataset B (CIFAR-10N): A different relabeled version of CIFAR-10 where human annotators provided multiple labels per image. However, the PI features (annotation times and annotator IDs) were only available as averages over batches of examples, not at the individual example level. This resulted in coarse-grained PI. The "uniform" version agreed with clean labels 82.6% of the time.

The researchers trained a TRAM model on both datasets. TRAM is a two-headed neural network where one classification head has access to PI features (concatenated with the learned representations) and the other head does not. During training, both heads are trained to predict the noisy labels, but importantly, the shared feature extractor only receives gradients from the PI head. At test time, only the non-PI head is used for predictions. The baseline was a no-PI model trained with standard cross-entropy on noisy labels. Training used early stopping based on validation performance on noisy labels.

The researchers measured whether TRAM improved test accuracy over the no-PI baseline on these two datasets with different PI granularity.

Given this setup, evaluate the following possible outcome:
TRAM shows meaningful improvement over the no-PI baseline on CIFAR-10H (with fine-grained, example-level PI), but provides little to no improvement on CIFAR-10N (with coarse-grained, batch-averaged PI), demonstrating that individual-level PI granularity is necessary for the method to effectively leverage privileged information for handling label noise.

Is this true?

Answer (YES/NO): YES